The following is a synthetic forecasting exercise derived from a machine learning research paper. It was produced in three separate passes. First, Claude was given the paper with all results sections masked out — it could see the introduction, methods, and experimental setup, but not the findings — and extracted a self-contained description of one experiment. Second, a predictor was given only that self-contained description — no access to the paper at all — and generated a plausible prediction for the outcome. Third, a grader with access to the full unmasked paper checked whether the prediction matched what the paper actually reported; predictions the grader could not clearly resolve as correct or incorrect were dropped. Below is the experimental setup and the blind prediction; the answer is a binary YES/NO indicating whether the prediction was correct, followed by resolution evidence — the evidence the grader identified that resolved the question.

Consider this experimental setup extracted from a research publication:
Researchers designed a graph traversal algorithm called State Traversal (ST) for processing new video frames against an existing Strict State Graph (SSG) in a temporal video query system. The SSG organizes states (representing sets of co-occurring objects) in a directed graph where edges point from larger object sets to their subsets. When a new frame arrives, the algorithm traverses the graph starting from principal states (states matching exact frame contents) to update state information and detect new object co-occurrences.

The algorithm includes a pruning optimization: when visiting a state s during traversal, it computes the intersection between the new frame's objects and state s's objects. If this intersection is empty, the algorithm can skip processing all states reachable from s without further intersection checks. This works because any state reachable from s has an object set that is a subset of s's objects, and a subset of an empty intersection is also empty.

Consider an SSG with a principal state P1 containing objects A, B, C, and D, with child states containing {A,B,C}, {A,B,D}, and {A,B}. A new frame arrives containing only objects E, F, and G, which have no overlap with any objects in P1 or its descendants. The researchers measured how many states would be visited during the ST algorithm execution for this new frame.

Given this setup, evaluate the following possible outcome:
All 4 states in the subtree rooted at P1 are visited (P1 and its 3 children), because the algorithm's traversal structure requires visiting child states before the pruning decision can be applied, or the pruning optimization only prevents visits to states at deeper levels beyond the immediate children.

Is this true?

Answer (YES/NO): NO